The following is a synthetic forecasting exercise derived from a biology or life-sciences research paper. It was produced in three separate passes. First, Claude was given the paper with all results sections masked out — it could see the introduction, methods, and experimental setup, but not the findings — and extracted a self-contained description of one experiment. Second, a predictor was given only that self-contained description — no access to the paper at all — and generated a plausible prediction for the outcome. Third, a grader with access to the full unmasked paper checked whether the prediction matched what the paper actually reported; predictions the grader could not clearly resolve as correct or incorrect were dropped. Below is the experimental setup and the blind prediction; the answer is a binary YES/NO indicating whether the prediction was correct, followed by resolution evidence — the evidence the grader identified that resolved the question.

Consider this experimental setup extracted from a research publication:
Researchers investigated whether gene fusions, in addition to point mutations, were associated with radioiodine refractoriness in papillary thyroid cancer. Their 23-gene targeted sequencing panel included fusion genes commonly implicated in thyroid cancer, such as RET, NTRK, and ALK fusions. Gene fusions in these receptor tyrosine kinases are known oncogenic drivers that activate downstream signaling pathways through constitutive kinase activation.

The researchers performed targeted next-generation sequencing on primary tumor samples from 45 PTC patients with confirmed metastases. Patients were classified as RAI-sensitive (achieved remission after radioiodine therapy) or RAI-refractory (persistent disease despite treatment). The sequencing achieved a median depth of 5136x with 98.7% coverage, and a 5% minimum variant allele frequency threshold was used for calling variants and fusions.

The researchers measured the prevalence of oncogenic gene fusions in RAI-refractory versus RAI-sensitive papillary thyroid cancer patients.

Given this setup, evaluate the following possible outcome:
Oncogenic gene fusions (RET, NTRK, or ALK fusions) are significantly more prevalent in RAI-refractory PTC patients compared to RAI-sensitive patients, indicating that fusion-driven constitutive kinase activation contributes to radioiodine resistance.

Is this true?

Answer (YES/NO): NO